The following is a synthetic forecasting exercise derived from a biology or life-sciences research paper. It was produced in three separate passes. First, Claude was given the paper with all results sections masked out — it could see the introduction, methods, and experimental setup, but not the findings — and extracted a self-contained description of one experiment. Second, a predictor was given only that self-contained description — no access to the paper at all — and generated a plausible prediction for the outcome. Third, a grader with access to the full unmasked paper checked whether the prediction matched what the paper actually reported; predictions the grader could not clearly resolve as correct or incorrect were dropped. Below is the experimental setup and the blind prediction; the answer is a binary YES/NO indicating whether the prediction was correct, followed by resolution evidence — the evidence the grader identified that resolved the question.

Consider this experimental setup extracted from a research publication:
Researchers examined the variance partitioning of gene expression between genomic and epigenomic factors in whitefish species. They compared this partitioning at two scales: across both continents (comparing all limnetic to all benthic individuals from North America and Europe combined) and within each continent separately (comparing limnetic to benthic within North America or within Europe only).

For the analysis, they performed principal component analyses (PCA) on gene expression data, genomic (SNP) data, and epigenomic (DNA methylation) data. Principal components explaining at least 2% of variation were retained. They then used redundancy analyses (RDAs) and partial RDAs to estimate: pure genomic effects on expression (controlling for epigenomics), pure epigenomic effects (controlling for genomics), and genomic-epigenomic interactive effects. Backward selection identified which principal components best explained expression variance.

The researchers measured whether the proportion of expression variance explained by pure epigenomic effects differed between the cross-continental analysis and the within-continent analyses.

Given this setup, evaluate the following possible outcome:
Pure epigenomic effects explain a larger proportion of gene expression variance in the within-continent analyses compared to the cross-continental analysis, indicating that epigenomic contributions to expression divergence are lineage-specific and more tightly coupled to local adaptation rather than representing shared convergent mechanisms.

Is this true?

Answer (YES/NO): NO